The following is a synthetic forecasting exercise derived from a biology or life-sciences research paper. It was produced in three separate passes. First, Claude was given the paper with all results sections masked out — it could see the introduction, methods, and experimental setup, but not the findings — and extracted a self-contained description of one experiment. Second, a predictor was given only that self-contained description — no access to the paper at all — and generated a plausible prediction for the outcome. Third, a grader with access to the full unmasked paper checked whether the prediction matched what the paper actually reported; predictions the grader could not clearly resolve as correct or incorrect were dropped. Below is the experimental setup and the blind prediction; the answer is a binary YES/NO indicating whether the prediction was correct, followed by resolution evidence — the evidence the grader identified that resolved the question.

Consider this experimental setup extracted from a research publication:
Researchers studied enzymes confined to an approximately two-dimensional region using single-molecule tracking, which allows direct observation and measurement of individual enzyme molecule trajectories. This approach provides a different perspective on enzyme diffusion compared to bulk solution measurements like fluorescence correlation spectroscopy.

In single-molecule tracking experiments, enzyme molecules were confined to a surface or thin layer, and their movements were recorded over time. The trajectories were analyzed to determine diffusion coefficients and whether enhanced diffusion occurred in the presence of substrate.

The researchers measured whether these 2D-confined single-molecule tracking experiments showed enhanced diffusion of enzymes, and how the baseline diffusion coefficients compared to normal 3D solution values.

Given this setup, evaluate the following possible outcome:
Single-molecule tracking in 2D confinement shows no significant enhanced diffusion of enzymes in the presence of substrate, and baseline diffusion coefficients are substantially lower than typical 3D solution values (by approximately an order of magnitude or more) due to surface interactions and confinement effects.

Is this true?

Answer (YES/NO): NO